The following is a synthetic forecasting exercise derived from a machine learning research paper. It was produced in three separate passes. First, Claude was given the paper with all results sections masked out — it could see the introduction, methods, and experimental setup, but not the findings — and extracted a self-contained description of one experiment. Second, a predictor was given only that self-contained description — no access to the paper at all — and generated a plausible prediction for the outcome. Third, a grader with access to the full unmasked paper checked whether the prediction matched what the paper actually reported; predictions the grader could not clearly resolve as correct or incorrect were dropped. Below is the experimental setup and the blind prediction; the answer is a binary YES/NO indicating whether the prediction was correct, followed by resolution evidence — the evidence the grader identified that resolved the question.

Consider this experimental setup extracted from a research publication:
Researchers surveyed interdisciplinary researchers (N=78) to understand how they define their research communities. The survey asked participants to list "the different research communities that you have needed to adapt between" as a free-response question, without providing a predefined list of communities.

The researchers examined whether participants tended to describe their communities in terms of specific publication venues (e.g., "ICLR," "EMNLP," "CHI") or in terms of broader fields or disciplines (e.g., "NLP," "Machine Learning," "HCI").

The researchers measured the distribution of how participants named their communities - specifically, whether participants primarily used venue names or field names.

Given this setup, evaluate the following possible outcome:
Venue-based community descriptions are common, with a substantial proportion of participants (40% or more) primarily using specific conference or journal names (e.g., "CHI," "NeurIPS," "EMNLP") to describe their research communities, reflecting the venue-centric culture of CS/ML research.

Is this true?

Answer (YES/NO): NO